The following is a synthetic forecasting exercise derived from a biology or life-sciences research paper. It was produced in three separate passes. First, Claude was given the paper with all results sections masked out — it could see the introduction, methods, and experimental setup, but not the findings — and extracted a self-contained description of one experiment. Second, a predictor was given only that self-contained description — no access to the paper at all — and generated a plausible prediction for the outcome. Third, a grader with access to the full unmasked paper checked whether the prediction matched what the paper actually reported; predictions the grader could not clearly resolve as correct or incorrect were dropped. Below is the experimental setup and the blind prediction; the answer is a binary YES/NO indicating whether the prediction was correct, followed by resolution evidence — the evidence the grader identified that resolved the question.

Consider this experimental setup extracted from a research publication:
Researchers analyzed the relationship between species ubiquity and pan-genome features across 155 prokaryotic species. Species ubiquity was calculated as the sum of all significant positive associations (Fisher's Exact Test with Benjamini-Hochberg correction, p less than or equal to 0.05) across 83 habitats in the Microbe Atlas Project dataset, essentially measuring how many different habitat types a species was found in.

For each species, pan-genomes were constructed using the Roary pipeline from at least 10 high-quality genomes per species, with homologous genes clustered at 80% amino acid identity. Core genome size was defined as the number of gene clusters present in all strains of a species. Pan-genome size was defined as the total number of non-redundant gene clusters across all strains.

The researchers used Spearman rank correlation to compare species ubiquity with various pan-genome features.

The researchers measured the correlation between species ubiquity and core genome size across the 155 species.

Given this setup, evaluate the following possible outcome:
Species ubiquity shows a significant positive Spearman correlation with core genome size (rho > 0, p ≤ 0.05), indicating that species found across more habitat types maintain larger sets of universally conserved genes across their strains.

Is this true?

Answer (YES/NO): YES